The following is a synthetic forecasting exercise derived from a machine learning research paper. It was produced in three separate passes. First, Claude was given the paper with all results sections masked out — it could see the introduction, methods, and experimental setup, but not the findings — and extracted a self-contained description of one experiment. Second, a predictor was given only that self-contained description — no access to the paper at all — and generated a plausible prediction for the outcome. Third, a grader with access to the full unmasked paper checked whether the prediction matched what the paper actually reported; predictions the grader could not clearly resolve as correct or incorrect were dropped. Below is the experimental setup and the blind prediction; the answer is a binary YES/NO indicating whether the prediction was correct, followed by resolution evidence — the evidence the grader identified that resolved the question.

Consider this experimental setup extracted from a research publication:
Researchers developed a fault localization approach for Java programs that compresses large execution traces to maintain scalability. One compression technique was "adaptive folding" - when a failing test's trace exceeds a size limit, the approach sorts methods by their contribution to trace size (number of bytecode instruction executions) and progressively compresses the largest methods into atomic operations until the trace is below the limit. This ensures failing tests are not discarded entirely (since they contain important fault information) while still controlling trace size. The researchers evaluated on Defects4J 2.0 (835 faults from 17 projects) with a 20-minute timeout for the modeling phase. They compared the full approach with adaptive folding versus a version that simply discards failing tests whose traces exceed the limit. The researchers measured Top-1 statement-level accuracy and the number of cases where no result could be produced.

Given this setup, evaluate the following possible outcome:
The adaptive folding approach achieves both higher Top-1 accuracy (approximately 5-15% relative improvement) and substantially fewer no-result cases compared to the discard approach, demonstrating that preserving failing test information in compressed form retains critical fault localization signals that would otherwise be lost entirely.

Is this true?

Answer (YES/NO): NO